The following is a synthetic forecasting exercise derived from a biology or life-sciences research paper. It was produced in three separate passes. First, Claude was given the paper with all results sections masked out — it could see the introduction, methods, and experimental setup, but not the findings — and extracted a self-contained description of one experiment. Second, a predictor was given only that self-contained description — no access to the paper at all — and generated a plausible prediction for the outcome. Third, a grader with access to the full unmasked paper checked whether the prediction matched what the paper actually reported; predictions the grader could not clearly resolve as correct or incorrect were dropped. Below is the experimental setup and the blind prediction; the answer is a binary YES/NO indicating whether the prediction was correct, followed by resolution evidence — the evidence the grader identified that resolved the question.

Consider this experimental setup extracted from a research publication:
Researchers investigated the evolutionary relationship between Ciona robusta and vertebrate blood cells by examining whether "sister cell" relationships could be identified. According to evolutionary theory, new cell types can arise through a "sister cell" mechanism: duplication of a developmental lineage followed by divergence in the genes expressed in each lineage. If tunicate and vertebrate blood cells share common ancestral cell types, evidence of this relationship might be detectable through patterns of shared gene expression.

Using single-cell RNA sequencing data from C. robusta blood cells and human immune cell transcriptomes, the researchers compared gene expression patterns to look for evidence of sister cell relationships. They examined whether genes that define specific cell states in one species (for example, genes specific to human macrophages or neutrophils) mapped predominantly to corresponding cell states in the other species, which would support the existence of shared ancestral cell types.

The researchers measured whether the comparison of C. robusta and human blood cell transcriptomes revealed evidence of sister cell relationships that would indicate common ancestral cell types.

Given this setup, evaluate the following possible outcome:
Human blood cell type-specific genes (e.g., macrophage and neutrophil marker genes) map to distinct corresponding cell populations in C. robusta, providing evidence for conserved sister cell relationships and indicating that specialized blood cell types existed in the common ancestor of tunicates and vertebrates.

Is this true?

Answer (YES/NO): NO